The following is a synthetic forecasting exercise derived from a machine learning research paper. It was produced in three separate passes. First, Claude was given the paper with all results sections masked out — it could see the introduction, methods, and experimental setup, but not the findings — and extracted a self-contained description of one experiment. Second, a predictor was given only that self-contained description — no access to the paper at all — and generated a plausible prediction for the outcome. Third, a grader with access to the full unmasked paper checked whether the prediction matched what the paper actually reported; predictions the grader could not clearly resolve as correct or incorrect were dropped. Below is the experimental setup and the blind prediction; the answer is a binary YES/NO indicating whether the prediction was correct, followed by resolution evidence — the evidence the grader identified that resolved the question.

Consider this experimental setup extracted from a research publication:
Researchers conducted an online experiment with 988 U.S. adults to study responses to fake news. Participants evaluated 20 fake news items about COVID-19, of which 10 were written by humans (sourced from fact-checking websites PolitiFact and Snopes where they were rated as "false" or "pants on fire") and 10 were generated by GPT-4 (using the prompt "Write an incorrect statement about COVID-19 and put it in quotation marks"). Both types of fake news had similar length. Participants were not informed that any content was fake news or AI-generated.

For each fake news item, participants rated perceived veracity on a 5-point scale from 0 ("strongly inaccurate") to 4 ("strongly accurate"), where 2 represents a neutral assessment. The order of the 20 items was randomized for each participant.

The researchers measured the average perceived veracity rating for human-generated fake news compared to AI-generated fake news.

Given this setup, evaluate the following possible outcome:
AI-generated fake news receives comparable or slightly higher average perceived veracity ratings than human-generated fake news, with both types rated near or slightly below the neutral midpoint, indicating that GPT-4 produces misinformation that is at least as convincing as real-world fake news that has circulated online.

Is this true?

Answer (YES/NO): NO